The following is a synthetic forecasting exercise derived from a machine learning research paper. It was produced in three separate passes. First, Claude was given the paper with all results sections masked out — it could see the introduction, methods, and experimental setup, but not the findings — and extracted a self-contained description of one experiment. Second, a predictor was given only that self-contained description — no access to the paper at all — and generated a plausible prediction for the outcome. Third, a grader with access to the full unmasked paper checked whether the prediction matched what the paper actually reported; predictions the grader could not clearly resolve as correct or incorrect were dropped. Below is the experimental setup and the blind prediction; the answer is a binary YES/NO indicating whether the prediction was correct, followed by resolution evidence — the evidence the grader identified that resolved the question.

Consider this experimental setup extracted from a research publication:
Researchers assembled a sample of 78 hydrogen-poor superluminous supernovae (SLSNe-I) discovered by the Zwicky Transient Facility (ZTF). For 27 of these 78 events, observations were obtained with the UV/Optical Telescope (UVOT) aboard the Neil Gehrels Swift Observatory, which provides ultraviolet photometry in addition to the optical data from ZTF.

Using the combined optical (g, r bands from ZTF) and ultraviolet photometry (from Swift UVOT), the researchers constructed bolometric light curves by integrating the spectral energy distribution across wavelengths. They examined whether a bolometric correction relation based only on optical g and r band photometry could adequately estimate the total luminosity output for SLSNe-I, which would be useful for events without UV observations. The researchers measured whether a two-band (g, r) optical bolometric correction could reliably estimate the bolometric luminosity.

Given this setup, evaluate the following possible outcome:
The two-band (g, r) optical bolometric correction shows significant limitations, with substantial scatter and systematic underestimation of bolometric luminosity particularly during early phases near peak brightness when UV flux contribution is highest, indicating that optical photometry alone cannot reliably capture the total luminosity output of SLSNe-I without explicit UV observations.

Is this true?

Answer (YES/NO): NO